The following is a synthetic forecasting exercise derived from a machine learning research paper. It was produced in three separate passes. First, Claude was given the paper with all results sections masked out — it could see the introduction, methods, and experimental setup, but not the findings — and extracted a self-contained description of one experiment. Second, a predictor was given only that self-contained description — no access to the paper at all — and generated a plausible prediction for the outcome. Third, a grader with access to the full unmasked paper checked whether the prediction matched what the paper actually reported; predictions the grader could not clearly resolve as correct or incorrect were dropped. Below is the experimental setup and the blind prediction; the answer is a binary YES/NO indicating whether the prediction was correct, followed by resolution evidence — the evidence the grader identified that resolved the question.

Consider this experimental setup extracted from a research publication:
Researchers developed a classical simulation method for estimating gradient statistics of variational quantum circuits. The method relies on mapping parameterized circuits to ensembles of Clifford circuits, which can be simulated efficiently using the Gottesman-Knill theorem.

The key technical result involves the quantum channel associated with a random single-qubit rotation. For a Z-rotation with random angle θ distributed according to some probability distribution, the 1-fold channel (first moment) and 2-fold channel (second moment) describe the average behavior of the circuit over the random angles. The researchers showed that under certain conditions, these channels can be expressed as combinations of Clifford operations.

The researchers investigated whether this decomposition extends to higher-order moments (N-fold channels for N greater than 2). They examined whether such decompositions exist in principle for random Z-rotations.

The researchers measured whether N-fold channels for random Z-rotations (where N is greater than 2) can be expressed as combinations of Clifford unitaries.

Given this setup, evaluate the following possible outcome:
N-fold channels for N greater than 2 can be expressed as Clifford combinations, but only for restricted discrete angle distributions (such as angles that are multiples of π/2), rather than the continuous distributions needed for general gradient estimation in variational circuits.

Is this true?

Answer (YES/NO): NO